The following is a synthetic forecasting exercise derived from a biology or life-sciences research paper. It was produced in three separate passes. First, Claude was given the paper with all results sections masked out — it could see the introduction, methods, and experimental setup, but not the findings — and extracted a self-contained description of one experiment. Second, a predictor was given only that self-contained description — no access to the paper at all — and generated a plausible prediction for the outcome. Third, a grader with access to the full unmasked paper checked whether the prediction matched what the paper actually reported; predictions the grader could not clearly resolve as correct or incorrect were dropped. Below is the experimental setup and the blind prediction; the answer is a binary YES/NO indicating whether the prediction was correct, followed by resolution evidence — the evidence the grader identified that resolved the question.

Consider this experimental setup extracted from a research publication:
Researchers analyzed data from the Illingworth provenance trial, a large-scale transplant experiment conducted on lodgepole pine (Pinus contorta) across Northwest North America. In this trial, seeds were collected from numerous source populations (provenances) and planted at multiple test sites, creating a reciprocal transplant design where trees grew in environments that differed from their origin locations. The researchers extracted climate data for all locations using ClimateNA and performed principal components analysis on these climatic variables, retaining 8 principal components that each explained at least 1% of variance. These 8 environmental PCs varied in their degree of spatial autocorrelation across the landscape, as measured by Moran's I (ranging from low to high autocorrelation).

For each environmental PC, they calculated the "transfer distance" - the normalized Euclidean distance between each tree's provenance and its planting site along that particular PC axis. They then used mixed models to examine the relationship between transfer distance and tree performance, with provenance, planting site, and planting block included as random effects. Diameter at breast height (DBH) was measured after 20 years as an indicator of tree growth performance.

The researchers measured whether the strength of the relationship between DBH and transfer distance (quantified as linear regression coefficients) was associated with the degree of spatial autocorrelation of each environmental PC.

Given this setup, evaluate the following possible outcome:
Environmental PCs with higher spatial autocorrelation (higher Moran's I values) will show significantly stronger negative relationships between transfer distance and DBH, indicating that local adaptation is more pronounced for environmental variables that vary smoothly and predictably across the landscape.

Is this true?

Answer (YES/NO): NO